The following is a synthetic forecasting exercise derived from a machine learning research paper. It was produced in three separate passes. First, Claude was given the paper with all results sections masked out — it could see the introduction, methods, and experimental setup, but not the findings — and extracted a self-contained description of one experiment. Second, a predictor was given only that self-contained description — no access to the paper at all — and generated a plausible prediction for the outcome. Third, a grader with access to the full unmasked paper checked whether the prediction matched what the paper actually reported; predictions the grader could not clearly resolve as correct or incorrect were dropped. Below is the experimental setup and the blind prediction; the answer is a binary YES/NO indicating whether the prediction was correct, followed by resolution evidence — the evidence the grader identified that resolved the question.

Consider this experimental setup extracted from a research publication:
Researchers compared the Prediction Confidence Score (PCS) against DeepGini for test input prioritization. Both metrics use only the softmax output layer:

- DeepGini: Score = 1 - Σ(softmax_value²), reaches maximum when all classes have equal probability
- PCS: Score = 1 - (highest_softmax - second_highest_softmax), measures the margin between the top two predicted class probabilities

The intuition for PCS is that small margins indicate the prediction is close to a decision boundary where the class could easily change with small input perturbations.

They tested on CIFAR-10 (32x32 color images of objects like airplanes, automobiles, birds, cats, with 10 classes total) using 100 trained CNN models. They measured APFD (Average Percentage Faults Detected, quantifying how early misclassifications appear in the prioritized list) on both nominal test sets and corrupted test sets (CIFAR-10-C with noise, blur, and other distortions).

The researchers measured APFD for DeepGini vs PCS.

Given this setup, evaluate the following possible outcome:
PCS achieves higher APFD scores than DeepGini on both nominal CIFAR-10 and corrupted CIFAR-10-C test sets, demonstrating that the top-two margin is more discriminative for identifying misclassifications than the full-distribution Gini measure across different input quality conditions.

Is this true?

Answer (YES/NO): NO